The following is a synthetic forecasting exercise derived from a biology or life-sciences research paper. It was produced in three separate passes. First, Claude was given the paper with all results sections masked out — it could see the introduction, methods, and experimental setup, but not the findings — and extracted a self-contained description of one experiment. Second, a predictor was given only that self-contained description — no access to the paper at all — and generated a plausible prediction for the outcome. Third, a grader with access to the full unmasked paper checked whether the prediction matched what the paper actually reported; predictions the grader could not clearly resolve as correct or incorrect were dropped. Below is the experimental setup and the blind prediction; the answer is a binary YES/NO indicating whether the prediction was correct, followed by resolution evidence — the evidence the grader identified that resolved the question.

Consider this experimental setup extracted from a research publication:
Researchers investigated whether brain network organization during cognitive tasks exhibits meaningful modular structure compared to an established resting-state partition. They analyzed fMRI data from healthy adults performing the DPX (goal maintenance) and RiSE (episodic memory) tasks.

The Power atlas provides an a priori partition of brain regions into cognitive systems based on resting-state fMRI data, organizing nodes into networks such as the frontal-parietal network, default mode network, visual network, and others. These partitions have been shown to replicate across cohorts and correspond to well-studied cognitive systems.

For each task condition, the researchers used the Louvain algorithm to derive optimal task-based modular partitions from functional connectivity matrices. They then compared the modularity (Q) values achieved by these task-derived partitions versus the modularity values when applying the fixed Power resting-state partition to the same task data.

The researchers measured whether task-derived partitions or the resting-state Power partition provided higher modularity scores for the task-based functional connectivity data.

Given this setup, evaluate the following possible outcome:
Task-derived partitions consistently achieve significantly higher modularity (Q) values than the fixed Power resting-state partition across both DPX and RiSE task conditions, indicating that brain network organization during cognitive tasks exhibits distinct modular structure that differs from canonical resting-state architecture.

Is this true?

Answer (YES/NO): YES